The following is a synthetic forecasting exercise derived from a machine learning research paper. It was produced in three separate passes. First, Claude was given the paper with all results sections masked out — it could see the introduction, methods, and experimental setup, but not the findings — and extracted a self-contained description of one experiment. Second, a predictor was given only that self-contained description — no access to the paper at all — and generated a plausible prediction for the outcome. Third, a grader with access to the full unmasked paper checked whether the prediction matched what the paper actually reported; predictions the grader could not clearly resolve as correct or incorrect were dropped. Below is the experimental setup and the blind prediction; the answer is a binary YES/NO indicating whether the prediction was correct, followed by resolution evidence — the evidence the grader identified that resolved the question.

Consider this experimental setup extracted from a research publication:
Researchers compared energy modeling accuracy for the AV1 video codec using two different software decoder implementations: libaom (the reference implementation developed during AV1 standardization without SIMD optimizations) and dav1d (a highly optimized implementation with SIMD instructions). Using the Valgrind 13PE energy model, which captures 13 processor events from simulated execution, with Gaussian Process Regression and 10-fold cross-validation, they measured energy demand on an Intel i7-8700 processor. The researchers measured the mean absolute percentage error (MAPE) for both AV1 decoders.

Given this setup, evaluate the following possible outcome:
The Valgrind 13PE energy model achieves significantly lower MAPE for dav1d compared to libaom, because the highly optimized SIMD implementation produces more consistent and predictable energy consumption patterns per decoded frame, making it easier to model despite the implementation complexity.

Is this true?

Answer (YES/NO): NO